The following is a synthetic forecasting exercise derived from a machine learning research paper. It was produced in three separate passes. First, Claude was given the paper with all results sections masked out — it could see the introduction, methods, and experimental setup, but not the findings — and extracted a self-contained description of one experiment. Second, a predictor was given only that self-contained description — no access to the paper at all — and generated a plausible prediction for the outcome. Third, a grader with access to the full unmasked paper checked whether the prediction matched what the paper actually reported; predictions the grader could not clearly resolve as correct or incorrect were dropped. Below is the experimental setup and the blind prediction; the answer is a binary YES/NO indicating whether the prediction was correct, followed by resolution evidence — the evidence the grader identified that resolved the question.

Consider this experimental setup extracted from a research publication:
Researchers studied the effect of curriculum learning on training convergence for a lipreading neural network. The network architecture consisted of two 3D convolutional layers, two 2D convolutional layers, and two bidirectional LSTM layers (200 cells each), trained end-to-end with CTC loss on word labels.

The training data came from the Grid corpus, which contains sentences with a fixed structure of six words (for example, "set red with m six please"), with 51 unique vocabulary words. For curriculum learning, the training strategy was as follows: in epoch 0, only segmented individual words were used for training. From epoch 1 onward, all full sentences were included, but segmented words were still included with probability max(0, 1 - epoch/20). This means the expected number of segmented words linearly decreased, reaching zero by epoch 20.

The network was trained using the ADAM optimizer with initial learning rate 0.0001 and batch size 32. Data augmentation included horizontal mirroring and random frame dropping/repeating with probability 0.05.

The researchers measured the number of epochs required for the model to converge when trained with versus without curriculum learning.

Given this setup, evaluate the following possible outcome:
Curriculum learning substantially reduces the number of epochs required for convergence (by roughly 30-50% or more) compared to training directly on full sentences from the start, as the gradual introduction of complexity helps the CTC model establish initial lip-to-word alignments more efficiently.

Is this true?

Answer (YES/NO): YES